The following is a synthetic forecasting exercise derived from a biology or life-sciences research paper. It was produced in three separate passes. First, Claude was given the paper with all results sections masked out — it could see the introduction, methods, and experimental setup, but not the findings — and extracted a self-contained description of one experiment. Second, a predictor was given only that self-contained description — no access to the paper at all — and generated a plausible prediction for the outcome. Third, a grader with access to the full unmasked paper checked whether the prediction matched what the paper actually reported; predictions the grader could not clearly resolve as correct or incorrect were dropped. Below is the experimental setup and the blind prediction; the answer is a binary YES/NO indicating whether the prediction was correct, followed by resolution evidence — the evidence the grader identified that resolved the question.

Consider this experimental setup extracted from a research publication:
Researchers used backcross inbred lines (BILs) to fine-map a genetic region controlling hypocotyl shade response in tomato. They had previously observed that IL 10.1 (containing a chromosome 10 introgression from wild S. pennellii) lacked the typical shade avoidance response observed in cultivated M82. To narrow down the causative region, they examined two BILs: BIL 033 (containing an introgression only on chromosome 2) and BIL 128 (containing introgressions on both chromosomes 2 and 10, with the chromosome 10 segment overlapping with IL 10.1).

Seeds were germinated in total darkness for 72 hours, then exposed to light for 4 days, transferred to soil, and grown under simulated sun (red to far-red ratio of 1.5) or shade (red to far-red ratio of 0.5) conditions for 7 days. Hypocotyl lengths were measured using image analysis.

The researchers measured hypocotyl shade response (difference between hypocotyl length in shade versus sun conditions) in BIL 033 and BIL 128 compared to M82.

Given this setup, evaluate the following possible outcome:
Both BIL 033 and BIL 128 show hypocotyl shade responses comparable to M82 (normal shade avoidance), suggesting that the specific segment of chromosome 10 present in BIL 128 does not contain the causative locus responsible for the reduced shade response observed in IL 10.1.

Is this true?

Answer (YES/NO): NO